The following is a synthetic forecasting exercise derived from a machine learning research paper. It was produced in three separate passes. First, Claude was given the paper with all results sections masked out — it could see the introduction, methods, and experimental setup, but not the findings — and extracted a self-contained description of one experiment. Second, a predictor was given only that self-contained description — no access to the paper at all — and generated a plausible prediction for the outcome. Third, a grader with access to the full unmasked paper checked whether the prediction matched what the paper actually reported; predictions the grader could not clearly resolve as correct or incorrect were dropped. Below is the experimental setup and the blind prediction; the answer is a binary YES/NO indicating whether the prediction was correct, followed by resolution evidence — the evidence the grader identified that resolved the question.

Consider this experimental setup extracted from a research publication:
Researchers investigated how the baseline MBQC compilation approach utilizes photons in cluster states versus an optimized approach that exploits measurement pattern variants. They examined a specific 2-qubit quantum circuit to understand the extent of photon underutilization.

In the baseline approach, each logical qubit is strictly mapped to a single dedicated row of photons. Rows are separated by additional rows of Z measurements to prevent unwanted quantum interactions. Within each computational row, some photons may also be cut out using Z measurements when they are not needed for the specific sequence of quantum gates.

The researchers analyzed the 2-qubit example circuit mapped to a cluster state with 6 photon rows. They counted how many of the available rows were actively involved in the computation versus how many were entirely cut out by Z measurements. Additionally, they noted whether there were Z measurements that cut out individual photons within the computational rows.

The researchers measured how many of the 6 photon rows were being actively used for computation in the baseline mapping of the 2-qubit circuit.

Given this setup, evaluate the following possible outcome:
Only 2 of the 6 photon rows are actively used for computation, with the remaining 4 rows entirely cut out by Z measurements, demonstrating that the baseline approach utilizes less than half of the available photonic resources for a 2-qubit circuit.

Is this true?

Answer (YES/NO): NO